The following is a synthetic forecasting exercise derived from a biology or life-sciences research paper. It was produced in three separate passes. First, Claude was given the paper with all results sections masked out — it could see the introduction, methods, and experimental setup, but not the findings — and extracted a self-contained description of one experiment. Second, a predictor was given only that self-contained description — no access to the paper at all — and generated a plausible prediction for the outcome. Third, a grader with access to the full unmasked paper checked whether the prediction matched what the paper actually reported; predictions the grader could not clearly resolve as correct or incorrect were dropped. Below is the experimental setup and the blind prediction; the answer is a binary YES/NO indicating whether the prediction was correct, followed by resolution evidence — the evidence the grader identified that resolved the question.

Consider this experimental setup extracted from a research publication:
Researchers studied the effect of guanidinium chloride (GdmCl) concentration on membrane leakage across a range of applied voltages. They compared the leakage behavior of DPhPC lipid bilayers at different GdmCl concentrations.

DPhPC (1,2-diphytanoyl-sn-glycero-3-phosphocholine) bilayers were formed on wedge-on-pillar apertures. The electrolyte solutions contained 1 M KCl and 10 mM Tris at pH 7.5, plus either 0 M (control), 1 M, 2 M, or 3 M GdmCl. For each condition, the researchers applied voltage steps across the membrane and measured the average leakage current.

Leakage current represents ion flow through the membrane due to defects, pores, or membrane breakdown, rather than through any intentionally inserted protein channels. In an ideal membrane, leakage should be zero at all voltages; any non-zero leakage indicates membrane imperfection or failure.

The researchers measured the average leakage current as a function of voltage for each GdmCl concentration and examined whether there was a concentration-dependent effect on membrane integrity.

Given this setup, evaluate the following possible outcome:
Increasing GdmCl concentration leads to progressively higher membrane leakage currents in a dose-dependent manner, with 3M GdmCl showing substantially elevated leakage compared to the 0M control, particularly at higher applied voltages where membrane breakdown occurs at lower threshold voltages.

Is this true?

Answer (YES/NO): YES